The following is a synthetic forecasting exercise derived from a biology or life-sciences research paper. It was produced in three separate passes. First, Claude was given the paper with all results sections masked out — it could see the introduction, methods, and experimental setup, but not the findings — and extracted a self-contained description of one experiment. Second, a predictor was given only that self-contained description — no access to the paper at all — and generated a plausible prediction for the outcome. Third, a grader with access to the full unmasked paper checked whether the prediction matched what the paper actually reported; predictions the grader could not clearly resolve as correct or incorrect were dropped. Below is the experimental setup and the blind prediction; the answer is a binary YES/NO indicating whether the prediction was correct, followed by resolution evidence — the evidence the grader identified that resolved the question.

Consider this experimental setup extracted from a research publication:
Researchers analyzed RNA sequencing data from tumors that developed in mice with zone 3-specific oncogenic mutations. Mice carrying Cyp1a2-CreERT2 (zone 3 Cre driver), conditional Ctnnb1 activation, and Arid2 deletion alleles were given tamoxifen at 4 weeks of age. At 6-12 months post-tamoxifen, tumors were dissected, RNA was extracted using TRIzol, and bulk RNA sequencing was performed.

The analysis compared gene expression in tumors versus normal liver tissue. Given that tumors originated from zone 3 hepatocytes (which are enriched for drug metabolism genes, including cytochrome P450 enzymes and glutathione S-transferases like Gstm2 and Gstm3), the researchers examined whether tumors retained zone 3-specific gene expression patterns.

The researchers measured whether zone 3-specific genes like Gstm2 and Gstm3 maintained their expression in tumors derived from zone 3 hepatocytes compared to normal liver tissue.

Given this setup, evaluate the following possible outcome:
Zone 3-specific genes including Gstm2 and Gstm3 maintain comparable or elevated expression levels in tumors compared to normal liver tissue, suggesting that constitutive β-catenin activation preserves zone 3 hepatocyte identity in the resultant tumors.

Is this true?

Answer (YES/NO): YES